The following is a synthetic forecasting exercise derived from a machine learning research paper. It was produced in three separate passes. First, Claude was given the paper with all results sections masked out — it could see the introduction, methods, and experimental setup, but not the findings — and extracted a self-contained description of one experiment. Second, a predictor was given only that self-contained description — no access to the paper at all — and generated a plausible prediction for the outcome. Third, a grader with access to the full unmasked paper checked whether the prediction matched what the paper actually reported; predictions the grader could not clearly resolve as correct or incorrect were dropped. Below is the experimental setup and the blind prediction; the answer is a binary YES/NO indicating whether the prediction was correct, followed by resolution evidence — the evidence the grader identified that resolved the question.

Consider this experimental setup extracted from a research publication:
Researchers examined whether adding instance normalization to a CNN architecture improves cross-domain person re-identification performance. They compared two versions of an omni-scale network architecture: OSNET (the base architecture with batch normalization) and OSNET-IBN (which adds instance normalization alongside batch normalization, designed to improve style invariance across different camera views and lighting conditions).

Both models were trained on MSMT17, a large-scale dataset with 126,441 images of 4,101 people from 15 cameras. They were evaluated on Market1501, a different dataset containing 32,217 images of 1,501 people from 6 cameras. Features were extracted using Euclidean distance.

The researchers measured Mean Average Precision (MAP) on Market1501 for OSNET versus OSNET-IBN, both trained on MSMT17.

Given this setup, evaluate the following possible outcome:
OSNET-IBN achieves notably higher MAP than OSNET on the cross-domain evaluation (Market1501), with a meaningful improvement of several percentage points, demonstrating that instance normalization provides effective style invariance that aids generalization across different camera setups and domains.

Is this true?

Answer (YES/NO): NO